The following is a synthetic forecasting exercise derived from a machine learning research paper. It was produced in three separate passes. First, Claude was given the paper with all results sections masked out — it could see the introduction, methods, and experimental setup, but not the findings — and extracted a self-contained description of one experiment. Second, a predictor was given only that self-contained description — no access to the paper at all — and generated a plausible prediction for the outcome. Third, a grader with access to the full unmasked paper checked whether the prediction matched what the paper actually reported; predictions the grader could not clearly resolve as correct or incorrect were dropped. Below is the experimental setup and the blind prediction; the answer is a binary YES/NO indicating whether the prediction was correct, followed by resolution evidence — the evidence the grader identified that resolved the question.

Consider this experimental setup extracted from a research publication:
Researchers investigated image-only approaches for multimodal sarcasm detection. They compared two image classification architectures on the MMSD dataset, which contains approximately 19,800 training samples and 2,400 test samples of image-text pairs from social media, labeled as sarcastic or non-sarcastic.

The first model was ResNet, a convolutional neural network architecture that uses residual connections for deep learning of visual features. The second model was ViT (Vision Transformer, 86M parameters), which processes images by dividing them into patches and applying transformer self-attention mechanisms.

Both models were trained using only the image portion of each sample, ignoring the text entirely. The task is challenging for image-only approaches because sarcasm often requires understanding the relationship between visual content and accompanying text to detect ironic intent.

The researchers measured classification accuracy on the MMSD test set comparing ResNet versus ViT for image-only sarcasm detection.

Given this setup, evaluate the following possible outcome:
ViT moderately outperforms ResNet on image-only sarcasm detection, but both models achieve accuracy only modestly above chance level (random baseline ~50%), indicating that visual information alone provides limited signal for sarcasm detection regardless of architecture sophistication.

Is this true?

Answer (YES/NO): NO